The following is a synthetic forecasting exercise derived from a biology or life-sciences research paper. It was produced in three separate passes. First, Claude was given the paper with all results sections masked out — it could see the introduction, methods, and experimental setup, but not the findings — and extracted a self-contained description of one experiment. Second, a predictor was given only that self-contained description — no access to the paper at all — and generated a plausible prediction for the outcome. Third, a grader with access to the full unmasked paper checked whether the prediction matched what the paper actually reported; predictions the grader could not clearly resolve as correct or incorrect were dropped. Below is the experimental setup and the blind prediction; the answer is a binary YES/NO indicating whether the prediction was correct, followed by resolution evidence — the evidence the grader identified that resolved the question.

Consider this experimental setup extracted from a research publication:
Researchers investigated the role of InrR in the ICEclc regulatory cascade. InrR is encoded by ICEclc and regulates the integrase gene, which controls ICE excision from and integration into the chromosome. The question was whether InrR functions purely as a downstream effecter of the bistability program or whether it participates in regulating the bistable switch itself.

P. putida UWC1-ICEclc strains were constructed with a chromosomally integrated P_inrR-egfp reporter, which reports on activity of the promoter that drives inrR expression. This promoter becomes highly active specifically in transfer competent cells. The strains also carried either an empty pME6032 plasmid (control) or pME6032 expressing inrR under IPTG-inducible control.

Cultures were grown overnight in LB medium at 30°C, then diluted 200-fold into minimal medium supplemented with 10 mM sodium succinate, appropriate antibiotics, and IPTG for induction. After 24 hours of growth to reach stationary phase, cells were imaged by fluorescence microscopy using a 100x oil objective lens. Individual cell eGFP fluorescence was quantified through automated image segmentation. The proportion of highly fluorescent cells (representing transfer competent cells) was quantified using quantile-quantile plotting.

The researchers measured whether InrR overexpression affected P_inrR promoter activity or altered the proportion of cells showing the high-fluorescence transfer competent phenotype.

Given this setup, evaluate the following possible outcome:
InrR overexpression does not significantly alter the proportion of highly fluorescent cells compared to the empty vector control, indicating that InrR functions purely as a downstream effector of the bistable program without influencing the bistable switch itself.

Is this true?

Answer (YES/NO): YES